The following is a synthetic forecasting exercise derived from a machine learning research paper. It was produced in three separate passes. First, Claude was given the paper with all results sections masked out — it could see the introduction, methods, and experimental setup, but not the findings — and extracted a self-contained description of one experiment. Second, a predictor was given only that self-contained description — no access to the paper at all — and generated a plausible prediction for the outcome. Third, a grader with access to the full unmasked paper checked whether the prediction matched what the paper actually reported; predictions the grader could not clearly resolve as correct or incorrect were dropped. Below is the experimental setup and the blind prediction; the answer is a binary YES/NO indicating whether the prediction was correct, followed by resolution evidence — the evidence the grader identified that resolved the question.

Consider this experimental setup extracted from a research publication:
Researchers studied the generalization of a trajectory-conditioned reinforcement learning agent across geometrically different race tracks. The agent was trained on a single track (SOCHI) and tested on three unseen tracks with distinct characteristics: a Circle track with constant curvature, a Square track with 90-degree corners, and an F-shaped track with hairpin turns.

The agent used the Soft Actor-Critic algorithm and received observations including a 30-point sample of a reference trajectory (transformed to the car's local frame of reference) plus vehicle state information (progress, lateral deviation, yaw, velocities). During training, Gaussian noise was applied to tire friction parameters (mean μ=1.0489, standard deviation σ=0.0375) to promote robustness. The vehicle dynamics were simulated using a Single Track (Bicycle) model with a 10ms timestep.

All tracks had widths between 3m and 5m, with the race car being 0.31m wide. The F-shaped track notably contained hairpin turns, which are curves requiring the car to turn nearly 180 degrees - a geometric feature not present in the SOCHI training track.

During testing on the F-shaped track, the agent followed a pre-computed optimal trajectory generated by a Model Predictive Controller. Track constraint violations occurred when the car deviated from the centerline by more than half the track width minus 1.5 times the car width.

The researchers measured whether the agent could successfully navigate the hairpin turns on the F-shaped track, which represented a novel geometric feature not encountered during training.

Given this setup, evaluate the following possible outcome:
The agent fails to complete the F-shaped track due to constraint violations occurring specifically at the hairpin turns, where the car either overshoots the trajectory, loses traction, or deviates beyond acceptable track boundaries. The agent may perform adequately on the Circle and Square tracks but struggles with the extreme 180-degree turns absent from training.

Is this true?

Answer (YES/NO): NO